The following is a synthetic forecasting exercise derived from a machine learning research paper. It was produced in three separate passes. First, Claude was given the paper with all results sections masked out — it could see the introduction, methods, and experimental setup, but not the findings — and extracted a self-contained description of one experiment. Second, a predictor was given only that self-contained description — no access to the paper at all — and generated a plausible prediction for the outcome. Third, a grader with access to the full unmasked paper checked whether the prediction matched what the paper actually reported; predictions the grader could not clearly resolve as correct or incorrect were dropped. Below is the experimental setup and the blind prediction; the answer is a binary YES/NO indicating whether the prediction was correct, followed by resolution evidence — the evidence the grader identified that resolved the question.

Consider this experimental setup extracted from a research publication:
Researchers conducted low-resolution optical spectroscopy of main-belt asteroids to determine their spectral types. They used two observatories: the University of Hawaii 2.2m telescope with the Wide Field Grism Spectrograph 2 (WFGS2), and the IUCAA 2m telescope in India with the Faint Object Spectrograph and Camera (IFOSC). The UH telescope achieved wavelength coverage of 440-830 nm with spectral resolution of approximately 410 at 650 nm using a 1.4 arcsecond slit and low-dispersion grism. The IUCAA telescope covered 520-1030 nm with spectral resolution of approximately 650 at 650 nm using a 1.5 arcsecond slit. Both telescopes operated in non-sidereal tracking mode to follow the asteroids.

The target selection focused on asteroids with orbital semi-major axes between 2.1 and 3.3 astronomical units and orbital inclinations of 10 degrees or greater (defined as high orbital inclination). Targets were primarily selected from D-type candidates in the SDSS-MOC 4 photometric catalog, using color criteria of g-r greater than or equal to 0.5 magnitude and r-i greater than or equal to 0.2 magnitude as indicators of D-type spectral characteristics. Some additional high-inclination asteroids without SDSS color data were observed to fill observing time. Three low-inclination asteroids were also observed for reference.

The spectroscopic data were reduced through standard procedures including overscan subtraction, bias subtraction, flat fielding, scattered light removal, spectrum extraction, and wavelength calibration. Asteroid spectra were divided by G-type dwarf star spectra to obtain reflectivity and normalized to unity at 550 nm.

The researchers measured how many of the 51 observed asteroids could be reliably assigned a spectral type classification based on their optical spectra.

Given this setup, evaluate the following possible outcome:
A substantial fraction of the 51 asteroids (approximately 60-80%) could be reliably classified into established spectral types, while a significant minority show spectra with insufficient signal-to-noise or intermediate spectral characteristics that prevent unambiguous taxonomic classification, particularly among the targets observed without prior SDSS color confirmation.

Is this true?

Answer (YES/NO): NO